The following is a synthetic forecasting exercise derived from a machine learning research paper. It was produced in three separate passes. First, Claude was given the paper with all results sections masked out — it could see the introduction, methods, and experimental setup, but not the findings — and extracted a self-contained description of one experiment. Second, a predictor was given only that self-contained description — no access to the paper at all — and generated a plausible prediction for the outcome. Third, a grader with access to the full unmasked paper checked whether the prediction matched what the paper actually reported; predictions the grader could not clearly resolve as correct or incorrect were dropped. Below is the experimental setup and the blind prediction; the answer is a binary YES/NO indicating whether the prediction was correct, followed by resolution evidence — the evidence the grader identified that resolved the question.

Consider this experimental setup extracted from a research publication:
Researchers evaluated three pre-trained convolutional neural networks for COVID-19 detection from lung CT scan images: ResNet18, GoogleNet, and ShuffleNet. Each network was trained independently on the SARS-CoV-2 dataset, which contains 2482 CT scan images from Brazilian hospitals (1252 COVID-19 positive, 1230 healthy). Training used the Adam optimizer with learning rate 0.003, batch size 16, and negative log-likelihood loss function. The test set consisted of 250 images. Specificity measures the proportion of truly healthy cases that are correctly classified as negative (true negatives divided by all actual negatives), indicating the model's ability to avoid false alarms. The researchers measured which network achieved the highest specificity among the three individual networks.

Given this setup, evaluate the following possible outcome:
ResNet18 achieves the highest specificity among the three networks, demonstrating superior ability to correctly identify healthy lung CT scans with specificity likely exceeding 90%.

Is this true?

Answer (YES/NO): NO